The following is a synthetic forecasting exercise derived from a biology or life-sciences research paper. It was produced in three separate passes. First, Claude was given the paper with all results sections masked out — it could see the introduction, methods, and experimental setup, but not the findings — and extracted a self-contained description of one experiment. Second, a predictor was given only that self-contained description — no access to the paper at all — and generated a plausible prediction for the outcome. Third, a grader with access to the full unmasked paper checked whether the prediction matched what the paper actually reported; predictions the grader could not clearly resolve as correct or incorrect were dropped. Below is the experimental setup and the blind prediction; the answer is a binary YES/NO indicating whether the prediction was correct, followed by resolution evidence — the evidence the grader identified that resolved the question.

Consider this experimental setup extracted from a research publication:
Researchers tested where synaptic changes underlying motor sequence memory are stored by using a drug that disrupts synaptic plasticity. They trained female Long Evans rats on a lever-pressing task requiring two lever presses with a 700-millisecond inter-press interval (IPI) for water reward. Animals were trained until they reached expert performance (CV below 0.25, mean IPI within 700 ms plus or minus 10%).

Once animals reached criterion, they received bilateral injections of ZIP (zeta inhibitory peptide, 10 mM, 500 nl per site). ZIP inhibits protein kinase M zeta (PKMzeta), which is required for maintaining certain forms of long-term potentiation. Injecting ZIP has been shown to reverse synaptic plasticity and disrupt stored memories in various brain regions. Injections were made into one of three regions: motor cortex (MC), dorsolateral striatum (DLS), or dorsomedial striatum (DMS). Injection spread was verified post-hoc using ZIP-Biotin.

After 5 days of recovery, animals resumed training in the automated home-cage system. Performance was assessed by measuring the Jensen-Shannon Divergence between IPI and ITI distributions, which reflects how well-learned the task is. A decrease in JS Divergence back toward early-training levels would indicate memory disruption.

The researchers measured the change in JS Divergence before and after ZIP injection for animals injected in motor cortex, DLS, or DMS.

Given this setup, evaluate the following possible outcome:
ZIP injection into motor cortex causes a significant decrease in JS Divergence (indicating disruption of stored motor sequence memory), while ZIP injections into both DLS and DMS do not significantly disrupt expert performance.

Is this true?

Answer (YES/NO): NO